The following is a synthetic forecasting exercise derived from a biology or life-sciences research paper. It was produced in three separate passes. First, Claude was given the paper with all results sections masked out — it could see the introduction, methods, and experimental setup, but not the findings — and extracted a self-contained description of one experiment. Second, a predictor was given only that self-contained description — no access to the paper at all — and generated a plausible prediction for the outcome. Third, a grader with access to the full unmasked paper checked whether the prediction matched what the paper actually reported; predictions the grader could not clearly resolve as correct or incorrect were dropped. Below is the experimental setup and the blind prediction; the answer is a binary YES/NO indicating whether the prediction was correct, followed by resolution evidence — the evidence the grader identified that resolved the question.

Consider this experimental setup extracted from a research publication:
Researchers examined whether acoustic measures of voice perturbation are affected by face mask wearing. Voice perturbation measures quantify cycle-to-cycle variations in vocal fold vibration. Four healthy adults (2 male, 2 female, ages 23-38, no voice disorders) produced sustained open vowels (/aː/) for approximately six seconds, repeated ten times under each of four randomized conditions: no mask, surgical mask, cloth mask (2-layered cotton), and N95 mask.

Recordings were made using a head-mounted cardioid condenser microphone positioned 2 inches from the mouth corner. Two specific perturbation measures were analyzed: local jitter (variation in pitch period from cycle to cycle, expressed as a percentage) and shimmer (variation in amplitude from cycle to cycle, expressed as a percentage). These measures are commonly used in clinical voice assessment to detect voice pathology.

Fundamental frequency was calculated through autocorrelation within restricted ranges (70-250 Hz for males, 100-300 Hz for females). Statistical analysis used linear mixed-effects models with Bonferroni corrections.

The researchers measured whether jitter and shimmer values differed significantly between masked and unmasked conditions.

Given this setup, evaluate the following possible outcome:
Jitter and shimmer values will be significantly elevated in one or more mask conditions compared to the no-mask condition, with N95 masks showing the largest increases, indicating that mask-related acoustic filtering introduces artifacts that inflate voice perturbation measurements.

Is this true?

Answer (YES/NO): NO